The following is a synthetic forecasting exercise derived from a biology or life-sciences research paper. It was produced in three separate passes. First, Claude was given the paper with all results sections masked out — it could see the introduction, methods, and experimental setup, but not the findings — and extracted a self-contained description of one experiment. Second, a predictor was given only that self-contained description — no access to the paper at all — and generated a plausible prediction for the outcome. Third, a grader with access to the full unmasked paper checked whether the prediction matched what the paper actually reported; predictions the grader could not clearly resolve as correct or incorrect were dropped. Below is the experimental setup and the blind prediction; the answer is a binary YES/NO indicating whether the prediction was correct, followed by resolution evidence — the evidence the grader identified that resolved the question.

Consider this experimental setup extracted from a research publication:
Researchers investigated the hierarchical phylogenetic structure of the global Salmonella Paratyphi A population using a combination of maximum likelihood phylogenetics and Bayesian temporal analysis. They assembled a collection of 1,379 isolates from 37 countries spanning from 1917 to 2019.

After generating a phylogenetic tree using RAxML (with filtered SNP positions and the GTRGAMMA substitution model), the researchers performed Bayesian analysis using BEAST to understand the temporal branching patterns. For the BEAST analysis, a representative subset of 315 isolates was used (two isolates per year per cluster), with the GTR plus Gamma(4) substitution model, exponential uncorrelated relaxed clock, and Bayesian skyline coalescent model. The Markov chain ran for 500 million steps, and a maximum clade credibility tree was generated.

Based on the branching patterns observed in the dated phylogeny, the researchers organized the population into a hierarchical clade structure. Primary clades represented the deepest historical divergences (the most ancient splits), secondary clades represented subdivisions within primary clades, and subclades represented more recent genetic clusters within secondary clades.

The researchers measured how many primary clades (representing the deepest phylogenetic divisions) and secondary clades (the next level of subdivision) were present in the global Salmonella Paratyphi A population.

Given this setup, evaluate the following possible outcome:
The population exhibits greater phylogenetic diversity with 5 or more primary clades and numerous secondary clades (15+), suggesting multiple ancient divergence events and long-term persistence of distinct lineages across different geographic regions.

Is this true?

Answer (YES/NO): NO